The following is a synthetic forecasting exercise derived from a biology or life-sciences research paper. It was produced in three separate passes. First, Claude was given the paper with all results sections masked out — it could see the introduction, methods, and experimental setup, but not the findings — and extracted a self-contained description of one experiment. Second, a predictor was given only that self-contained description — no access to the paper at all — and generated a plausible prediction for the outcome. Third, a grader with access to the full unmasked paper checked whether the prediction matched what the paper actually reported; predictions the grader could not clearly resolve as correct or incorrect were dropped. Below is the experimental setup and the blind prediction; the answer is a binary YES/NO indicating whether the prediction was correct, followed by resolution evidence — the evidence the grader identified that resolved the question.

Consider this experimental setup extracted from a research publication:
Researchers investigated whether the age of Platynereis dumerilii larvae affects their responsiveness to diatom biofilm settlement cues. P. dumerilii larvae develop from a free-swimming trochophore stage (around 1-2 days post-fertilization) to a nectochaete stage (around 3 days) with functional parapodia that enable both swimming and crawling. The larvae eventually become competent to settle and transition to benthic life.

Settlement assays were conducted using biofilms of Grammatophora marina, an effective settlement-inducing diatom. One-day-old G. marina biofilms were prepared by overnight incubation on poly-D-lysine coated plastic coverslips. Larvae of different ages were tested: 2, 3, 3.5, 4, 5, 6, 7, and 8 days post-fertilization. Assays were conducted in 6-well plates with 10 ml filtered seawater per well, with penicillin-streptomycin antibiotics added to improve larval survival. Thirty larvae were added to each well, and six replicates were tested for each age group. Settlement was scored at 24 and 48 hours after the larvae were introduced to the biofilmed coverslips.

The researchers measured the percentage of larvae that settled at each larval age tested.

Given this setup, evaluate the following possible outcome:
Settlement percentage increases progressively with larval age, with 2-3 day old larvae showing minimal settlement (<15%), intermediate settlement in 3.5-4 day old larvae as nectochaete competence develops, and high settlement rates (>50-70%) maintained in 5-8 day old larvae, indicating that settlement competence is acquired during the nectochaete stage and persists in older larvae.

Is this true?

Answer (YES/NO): NO